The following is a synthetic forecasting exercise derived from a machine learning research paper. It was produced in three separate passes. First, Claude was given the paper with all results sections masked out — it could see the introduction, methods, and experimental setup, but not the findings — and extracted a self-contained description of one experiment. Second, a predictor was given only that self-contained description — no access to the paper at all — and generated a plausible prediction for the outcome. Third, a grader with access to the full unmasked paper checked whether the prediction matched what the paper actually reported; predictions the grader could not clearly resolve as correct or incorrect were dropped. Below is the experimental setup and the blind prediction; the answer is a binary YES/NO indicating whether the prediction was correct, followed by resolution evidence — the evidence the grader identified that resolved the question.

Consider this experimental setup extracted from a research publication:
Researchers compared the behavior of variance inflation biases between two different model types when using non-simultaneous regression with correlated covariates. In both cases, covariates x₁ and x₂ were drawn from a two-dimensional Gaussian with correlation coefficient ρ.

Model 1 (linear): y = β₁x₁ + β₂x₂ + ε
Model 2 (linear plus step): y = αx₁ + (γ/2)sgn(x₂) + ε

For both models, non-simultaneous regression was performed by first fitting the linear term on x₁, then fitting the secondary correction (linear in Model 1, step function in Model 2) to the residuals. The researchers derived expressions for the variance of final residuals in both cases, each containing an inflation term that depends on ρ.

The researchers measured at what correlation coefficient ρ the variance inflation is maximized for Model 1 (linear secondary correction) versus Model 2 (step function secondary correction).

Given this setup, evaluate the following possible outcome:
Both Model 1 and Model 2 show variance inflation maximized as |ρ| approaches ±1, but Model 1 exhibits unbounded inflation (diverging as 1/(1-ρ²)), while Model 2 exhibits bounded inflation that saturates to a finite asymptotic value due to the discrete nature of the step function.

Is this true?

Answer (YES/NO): NO